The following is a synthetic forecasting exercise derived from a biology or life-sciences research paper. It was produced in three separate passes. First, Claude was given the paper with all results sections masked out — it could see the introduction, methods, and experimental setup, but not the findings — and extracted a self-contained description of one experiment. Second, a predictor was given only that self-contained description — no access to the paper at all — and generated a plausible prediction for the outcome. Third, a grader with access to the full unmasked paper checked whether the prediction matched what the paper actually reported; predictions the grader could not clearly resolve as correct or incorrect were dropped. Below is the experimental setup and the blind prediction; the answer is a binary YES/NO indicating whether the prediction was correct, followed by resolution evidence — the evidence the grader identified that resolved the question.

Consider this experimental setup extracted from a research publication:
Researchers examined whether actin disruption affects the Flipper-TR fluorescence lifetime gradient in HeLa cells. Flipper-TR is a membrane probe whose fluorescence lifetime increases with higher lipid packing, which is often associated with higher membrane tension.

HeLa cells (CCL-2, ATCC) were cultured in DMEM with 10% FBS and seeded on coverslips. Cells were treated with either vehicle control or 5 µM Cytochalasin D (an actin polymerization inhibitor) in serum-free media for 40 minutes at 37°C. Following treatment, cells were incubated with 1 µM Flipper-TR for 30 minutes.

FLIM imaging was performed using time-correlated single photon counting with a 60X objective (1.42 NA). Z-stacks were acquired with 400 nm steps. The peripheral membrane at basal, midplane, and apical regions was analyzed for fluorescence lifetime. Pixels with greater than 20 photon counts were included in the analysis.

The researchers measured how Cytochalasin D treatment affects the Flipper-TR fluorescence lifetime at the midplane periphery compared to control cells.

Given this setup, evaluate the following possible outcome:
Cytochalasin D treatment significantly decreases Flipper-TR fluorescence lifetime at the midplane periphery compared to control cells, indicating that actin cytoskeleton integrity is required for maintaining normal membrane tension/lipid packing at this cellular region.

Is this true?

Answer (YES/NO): YES